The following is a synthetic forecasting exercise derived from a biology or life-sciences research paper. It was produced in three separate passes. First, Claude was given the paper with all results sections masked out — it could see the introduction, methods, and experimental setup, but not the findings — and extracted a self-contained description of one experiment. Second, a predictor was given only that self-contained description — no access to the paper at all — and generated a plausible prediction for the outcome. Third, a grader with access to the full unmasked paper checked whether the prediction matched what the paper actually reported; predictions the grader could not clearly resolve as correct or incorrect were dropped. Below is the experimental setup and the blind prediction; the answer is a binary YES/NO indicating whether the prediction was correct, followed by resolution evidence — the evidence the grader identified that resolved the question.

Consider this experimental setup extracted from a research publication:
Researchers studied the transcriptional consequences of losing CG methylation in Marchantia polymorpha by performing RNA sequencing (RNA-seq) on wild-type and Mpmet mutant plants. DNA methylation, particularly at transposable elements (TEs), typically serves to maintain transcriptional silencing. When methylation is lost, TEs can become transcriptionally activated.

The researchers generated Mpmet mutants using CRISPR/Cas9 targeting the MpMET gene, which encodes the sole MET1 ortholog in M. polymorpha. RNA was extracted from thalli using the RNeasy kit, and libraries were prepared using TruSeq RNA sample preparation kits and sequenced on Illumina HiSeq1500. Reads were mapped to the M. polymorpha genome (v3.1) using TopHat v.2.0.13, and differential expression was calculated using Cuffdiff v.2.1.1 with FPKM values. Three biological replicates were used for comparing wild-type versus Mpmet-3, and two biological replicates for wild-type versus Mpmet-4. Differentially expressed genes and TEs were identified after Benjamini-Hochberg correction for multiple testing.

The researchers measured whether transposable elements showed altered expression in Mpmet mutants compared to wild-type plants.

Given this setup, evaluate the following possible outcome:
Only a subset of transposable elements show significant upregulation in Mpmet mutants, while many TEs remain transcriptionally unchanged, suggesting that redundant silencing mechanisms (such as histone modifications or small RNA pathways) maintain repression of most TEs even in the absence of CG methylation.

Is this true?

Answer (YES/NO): NO